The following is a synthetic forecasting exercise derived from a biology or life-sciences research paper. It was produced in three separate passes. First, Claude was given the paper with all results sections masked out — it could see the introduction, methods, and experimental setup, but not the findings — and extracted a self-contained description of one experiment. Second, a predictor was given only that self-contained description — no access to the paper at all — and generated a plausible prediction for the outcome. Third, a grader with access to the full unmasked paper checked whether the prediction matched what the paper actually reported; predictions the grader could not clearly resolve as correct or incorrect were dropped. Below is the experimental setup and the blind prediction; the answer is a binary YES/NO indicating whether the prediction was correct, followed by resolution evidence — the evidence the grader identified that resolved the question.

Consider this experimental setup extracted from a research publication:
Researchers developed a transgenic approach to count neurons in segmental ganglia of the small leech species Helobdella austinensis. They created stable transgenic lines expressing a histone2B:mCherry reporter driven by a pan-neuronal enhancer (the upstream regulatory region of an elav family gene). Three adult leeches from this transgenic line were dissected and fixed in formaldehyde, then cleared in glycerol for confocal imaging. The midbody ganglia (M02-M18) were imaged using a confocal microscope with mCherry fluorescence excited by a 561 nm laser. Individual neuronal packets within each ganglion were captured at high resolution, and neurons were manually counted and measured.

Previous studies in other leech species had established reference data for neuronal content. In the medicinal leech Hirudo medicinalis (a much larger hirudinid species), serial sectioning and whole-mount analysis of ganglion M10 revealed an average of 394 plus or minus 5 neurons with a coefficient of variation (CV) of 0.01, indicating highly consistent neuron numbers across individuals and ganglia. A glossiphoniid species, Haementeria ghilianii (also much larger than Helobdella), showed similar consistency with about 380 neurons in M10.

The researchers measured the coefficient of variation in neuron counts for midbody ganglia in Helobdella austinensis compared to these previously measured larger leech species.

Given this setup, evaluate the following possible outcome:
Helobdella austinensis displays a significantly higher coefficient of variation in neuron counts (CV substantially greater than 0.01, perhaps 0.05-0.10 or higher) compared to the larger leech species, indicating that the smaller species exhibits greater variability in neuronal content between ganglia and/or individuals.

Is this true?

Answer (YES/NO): YES